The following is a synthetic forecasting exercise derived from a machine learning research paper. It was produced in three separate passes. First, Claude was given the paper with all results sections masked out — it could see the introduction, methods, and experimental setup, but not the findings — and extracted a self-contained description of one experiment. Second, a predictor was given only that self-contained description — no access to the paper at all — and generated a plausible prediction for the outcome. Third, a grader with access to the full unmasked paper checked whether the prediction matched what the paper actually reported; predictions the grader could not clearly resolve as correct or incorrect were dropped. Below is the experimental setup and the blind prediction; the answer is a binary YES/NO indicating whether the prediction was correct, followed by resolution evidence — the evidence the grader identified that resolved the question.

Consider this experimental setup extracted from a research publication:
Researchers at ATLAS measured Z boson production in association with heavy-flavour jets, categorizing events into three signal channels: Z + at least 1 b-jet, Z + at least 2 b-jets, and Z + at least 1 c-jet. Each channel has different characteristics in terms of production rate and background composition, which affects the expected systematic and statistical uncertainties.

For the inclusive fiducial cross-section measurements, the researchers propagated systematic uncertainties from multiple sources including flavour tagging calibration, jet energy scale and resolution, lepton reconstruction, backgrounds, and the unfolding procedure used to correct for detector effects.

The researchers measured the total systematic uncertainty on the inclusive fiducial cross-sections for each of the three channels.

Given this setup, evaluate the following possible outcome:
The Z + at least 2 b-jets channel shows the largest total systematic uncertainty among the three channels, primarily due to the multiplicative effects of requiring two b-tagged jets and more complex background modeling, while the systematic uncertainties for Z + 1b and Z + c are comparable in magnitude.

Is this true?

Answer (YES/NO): NO